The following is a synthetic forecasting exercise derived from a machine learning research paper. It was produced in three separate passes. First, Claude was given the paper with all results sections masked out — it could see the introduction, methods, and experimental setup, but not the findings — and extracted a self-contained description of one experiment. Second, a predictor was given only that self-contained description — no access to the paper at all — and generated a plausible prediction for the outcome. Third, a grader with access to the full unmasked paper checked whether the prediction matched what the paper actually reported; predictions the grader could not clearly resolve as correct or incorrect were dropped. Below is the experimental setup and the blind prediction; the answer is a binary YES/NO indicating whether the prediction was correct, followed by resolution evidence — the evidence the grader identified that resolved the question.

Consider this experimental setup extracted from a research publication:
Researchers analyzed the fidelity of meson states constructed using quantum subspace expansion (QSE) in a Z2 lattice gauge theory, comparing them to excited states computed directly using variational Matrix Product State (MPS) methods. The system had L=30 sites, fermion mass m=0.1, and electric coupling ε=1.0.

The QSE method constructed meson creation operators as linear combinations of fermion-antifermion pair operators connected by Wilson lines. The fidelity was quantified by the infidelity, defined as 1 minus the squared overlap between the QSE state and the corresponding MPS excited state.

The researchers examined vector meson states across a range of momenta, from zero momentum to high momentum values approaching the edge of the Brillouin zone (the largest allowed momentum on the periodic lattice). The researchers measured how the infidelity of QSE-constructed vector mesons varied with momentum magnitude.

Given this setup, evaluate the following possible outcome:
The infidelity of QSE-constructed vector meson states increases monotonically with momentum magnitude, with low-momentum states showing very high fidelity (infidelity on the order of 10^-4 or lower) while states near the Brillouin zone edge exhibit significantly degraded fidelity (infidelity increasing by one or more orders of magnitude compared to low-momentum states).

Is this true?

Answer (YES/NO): NO